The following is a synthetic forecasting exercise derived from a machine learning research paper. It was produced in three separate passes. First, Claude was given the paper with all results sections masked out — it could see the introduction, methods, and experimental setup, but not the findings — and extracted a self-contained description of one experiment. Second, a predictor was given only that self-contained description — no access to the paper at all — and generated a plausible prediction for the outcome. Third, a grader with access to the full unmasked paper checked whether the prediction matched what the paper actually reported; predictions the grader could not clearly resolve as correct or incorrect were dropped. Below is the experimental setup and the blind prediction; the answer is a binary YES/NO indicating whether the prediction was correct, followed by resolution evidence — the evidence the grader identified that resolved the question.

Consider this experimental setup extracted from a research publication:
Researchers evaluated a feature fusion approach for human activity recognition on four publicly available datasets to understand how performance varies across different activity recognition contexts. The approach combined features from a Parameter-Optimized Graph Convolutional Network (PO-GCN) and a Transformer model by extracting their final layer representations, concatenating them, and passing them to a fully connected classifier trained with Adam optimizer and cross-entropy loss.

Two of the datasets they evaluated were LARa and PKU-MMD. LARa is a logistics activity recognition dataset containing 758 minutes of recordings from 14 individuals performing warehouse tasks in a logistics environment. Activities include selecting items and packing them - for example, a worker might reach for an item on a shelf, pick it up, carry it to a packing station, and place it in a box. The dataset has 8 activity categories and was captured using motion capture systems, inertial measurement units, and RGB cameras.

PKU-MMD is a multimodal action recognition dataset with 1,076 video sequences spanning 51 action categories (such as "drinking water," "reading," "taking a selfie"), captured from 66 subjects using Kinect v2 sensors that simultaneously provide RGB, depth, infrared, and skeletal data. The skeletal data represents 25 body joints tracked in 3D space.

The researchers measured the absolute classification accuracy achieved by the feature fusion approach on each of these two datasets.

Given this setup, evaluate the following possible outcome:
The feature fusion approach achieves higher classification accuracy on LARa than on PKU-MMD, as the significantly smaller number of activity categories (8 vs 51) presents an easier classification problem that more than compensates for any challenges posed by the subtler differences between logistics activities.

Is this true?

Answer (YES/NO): NO